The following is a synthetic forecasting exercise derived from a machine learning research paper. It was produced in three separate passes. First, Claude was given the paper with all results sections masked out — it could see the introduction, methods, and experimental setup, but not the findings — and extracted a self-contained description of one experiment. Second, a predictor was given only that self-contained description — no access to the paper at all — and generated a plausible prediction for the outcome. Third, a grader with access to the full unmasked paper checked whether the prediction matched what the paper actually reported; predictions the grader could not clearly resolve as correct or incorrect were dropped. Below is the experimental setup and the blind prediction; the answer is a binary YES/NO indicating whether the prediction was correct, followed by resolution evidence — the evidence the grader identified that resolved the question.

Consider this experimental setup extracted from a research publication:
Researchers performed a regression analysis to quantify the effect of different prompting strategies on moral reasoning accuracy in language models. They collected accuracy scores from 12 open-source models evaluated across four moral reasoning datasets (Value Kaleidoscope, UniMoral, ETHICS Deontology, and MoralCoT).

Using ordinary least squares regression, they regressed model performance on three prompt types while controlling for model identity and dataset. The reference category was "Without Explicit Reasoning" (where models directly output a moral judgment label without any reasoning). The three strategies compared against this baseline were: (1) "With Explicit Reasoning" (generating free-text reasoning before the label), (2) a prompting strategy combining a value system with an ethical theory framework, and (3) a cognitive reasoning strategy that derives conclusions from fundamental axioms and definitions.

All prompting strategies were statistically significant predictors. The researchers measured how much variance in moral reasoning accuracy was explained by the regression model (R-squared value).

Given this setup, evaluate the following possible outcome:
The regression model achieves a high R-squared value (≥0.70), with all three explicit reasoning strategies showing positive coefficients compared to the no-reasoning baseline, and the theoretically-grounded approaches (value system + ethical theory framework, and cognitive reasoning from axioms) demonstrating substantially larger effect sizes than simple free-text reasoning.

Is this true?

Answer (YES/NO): NO